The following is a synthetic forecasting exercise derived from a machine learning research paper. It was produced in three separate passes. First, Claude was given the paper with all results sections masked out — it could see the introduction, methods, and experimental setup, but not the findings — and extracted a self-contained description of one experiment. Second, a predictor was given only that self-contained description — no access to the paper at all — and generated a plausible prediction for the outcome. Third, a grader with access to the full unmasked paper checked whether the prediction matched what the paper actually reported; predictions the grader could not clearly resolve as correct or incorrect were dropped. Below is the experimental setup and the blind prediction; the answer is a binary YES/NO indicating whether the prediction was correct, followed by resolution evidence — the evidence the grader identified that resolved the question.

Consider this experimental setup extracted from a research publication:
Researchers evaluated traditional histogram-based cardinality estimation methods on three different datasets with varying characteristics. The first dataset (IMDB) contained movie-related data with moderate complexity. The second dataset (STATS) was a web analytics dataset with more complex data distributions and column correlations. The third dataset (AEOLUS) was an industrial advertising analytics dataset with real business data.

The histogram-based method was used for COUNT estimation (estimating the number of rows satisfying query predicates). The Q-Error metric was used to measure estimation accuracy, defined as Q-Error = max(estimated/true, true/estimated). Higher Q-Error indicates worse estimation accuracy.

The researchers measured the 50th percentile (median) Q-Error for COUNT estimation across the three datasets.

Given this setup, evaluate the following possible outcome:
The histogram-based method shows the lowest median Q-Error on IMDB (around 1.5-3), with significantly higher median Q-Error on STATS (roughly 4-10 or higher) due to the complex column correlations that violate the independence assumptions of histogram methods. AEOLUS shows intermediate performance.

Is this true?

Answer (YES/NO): NO